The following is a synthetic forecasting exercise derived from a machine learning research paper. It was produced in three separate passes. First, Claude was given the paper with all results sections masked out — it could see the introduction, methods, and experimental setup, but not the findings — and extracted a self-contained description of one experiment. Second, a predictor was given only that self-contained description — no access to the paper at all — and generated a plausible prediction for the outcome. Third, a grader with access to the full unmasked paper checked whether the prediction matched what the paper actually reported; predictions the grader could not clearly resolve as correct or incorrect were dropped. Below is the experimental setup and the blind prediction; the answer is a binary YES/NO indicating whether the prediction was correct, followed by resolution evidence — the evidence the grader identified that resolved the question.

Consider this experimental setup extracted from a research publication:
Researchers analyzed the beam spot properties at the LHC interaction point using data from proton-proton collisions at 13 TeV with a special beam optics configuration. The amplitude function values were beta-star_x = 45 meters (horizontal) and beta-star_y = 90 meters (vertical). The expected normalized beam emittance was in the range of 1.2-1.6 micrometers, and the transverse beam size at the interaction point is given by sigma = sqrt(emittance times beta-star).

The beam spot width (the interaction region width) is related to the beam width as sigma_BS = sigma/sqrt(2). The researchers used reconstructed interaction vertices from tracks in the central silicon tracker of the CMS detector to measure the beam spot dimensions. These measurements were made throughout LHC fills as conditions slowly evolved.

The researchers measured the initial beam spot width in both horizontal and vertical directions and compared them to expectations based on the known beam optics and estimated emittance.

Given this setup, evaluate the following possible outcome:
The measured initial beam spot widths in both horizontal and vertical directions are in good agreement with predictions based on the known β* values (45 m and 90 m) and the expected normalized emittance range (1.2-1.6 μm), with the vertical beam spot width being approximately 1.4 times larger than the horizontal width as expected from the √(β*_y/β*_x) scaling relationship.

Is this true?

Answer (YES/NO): NO